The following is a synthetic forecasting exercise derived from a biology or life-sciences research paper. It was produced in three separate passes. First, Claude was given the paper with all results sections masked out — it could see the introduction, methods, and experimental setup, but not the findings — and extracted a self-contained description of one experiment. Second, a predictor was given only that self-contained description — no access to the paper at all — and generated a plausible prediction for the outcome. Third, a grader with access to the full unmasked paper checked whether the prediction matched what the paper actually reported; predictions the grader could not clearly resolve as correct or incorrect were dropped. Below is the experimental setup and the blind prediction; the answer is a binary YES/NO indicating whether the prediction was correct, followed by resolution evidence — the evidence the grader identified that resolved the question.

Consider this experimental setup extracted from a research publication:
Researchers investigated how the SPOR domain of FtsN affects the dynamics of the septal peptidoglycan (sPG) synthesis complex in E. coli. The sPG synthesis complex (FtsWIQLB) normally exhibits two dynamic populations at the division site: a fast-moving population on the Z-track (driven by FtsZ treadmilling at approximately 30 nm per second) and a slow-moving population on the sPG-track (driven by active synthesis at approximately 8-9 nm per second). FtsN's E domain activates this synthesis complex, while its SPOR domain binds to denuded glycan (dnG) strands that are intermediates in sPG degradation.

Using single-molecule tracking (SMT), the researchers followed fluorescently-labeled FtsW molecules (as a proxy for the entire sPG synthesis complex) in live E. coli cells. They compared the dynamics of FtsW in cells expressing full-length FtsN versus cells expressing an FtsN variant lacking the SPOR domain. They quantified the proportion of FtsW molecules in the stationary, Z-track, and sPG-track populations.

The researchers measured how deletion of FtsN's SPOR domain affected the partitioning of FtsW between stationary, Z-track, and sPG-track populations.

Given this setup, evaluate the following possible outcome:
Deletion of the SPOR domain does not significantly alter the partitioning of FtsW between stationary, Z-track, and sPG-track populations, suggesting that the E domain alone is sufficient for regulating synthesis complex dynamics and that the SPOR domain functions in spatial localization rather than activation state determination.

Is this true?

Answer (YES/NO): NO